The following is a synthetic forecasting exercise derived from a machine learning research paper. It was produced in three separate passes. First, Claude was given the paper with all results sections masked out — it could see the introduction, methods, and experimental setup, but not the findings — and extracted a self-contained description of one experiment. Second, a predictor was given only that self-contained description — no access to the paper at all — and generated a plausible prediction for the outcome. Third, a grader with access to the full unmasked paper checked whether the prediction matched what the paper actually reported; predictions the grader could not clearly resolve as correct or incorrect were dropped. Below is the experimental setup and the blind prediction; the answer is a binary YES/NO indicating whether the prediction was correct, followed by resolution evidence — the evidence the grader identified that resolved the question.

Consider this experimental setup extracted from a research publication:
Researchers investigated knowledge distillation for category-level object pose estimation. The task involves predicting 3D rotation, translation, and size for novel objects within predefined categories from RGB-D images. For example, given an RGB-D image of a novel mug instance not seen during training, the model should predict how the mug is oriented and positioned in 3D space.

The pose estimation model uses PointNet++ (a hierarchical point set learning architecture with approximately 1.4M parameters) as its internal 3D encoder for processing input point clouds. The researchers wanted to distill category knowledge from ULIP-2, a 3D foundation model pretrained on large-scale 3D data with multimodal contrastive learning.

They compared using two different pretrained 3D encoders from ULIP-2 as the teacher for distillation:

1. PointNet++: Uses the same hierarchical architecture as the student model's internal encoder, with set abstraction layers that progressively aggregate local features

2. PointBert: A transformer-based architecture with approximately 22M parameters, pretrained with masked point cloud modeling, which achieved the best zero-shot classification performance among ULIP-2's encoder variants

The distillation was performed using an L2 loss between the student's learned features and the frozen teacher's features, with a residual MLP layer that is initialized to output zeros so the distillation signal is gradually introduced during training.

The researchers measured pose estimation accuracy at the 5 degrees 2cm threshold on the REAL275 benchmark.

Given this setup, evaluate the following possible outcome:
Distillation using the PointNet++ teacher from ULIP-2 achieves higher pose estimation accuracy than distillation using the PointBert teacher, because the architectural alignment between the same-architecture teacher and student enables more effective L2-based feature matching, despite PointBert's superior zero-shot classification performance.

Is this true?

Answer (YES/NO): NO